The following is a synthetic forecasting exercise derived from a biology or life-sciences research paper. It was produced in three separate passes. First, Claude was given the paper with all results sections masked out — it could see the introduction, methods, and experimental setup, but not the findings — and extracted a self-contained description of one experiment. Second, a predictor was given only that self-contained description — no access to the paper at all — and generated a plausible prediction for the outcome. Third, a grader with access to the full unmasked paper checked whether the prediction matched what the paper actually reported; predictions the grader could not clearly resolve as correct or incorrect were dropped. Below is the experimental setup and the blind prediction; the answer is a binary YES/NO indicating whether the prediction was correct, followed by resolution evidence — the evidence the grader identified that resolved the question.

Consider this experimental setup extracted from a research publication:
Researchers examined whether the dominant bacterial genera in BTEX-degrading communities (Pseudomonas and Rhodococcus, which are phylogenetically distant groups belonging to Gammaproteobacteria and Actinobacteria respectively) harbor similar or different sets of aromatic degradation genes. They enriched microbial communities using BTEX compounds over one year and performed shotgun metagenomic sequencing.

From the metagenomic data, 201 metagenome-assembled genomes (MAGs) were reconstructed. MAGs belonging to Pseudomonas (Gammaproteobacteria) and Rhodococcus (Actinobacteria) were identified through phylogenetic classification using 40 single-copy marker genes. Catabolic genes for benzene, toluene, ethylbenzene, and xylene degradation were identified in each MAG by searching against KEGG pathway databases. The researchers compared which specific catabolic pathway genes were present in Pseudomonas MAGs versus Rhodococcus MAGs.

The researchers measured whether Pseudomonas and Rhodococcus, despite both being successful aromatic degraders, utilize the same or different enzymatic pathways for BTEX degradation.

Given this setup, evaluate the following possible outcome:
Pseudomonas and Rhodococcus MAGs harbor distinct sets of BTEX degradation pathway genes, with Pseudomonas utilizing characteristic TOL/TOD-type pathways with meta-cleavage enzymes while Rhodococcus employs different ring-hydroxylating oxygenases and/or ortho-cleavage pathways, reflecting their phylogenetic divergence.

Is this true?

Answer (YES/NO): NO